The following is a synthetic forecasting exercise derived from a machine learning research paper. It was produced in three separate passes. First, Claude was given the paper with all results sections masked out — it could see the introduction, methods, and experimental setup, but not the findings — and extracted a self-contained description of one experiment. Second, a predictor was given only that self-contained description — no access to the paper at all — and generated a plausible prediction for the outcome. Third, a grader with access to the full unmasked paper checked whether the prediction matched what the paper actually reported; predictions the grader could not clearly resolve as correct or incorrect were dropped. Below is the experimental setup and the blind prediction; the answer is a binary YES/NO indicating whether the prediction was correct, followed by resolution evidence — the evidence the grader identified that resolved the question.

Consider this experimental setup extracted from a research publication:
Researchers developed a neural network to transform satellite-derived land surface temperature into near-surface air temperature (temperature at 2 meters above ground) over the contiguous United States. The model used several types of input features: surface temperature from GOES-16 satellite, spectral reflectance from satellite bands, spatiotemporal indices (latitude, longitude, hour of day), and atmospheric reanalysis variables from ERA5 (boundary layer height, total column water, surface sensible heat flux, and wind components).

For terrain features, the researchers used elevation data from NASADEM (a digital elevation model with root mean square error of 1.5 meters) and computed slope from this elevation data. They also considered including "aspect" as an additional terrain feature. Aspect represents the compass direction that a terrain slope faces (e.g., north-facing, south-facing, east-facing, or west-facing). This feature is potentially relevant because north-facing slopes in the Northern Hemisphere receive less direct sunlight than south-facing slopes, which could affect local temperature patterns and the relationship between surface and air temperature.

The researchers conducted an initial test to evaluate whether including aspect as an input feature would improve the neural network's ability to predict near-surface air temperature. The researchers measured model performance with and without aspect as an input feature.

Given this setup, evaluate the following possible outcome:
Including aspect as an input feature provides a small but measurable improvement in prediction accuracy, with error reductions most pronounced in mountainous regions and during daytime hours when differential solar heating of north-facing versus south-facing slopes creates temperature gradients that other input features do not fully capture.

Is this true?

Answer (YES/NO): NO